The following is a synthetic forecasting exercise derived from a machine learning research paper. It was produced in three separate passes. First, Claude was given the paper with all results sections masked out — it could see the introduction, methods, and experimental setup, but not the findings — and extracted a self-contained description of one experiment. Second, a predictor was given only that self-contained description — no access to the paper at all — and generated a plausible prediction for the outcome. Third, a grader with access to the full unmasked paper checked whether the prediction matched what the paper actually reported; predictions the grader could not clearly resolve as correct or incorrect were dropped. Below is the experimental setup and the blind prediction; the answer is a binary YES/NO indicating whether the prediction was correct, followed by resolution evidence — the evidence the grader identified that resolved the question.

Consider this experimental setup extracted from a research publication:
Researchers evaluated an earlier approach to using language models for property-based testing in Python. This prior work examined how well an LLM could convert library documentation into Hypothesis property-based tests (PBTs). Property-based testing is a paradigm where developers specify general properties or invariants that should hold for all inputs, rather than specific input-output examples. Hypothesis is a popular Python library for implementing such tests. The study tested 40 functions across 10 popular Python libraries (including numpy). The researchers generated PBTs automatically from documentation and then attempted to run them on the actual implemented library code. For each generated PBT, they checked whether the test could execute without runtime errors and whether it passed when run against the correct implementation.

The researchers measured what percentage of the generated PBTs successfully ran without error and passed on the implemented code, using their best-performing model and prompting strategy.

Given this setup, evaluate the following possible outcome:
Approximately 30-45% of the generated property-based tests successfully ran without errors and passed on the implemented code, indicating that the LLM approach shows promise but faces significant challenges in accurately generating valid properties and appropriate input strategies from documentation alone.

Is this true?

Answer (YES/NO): YES